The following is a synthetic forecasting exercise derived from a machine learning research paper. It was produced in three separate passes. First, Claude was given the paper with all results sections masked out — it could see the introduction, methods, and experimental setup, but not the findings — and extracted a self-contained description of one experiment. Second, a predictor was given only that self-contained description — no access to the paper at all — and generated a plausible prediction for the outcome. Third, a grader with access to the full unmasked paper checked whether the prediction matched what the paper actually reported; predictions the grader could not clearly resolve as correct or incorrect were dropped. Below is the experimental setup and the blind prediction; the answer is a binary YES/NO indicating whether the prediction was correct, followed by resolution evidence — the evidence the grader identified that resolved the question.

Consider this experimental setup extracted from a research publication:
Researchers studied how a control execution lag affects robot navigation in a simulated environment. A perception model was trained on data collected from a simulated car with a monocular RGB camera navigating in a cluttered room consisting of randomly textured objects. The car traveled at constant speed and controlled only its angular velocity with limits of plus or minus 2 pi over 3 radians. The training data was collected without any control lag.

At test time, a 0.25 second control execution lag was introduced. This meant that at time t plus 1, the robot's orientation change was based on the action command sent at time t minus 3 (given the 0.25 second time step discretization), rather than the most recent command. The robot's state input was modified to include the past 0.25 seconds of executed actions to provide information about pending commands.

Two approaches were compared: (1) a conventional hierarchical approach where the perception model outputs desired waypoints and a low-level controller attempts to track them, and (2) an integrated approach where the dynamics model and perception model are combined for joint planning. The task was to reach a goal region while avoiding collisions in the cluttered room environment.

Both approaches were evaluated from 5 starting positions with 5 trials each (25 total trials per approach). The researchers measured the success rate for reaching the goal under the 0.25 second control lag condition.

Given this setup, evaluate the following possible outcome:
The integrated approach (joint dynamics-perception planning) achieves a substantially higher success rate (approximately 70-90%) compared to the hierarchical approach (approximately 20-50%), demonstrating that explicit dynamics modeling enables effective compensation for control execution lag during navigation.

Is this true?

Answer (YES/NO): NO